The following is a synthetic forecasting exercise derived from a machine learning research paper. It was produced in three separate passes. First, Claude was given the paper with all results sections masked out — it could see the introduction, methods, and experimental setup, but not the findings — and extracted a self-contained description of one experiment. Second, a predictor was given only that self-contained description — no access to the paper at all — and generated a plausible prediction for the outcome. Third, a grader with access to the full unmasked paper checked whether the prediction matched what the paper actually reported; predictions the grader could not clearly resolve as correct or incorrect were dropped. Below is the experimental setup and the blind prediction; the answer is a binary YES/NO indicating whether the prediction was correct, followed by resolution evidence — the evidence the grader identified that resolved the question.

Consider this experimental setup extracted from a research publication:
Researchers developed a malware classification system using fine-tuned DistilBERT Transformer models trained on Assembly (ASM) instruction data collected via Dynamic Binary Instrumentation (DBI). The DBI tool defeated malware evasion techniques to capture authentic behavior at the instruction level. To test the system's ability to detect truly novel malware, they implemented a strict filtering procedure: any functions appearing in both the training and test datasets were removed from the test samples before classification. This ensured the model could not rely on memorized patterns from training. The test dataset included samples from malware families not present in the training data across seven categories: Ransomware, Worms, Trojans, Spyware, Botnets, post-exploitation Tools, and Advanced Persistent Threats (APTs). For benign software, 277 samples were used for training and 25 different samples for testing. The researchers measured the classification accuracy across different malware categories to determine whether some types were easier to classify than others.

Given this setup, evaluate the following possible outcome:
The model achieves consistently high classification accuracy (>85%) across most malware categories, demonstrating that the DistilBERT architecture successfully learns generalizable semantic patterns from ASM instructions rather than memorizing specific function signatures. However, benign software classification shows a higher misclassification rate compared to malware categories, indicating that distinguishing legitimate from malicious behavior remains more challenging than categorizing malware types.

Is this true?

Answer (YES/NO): NO